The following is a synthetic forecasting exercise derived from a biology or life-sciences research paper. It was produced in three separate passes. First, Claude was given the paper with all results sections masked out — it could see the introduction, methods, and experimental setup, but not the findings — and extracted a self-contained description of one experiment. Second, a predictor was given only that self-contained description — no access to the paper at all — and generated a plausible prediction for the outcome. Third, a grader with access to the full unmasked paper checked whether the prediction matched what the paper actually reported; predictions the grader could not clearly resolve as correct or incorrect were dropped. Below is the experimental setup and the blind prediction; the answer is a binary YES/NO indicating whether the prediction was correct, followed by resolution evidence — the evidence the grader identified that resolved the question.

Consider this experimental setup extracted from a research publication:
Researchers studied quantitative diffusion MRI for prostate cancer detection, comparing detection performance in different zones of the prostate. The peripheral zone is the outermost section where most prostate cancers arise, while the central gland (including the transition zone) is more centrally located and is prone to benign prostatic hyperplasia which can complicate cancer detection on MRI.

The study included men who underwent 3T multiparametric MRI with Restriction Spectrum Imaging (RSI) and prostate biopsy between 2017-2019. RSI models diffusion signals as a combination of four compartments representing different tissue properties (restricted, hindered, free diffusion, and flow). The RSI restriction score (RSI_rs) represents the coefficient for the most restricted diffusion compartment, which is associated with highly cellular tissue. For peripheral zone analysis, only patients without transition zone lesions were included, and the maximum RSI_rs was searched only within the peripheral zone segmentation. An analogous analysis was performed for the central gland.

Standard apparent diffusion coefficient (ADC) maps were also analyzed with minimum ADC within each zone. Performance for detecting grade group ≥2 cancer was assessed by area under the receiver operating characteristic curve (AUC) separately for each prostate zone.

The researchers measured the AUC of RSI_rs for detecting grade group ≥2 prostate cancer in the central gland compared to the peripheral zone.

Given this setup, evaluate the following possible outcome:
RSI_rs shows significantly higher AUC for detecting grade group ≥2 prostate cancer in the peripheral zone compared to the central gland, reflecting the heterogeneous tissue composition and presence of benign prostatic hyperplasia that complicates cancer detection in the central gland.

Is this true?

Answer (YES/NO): NO